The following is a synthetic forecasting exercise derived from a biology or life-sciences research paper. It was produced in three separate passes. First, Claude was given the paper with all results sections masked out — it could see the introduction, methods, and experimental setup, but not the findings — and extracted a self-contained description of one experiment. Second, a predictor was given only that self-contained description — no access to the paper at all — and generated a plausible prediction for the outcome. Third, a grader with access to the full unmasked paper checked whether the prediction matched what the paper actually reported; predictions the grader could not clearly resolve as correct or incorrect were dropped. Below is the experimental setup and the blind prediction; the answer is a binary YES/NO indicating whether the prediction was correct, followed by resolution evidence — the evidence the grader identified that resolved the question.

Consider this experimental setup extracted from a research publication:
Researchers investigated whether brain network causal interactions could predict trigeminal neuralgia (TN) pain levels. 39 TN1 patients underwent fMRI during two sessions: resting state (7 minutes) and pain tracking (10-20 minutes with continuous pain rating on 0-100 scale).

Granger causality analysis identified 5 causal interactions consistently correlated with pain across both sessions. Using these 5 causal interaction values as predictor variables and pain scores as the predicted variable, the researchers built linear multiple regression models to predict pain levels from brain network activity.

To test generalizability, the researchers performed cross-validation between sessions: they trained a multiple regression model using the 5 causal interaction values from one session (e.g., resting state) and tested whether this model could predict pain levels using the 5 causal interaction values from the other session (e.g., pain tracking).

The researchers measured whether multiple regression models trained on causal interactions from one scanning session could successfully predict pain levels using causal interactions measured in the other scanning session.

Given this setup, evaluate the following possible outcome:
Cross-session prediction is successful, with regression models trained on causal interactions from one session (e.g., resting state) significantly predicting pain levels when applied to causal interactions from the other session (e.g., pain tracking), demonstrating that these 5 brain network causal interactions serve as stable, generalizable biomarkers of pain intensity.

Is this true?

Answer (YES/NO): YES